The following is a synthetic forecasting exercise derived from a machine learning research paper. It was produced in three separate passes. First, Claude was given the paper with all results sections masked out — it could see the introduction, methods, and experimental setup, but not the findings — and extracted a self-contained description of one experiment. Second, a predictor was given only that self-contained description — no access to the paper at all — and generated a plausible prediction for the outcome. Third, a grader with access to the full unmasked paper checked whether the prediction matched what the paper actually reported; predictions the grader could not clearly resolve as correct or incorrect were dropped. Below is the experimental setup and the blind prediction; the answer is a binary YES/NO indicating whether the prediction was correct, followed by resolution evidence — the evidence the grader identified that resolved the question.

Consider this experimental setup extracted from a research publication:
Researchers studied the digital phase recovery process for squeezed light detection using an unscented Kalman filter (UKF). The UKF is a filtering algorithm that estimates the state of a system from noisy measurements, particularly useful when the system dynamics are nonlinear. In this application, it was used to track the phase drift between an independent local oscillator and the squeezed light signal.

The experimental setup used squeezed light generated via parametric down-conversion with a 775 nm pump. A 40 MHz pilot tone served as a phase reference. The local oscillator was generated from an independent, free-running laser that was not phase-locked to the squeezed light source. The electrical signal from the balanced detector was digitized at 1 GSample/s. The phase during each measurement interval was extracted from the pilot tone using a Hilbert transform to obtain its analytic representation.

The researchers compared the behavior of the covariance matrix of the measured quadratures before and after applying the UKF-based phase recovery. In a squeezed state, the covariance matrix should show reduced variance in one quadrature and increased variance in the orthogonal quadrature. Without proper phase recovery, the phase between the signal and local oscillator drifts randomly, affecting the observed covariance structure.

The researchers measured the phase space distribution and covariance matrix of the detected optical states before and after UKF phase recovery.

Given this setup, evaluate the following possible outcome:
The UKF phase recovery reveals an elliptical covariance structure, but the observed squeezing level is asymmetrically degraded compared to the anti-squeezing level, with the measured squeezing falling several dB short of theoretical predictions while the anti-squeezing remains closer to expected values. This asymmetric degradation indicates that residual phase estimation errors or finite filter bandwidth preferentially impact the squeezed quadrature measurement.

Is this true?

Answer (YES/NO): NO